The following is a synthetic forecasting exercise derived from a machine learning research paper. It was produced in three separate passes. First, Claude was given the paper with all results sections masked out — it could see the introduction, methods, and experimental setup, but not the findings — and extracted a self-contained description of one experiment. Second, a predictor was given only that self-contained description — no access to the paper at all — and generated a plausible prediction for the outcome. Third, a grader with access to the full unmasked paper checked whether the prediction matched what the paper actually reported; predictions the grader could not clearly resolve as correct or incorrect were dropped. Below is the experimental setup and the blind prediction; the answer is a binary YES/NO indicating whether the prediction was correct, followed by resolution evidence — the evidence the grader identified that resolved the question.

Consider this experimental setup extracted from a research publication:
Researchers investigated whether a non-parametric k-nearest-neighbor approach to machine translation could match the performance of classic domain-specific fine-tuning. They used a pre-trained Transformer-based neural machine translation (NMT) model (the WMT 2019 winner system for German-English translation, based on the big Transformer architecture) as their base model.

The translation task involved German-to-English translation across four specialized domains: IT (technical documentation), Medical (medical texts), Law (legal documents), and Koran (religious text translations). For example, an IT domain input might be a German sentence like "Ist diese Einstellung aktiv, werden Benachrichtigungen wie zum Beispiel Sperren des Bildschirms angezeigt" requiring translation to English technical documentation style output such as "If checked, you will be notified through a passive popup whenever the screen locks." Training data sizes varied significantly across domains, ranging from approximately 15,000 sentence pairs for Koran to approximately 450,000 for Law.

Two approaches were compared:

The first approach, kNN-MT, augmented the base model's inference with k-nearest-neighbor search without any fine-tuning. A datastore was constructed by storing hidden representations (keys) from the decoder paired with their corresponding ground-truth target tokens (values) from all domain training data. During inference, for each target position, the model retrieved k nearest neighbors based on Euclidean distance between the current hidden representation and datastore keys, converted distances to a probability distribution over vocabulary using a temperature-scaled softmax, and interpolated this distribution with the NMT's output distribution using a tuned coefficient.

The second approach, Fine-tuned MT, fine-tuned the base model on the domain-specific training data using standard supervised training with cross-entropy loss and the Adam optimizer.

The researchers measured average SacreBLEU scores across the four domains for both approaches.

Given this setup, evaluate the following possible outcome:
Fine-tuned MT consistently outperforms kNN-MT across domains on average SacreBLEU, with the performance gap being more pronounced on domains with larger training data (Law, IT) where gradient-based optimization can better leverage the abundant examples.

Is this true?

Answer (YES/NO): NO